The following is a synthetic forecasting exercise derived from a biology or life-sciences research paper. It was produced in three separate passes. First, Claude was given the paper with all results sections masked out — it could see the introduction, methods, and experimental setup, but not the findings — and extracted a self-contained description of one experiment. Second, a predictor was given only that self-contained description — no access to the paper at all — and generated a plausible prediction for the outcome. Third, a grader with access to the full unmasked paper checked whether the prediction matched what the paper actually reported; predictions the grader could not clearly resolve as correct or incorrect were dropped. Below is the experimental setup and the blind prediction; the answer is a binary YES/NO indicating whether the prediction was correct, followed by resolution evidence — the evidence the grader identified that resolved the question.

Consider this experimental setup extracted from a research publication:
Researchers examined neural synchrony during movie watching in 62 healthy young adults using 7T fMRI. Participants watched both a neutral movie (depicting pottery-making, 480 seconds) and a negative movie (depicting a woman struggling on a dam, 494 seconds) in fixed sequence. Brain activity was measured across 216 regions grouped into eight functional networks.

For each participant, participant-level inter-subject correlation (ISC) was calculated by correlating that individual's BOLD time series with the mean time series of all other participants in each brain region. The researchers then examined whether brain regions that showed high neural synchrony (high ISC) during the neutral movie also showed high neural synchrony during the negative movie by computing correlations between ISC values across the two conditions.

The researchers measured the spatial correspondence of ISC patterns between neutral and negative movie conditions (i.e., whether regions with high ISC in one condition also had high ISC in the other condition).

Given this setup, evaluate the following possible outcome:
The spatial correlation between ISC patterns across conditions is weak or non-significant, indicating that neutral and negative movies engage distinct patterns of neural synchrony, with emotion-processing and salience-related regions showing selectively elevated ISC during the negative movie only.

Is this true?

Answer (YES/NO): NO